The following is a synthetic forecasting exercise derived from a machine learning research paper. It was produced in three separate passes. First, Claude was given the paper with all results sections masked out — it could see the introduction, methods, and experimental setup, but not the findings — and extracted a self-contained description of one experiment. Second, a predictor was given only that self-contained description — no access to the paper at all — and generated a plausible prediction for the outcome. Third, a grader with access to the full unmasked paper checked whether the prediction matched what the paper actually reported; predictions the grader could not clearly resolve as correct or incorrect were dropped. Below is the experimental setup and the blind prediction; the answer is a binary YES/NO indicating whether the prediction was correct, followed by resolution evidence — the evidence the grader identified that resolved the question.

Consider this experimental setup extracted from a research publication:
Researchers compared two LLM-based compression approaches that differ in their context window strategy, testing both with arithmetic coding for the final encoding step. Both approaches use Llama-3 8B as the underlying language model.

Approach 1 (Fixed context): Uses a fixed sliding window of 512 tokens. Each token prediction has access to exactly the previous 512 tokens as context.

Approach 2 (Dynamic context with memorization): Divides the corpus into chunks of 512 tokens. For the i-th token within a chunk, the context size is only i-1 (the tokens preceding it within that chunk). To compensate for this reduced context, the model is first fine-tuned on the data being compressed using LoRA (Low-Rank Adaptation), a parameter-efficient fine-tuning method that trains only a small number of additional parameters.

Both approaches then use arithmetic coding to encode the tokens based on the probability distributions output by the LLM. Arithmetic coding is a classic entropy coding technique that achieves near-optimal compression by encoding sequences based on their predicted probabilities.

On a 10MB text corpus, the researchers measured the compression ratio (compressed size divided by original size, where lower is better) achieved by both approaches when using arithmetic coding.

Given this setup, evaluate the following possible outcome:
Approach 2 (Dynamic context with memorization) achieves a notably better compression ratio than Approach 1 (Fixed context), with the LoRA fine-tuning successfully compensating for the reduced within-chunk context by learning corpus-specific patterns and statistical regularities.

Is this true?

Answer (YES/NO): NO